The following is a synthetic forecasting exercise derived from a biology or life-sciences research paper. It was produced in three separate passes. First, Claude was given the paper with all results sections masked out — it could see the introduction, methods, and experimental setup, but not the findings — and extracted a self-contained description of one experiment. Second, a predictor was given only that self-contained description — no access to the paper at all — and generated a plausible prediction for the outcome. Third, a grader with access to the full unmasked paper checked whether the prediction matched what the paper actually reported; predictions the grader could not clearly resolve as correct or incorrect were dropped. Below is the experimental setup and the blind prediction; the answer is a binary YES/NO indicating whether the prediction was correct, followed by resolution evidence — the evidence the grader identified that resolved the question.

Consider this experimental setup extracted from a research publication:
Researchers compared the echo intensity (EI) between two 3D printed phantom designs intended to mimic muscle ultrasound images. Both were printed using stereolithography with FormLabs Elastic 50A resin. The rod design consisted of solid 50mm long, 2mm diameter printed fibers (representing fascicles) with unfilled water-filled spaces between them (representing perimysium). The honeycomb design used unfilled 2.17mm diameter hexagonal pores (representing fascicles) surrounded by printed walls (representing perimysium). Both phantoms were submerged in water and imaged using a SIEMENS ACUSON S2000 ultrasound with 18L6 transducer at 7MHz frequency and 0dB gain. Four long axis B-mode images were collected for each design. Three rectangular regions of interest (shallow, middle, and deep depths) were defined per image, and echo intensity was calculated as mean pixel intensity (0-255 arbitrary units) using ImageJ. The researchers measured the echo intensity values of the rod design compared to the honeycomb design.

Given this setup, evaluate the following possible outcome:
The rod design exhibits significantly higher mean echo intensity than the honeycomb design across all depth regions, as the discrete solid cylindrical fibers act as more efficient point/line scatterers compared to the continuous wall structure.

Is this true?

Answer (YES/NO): NO